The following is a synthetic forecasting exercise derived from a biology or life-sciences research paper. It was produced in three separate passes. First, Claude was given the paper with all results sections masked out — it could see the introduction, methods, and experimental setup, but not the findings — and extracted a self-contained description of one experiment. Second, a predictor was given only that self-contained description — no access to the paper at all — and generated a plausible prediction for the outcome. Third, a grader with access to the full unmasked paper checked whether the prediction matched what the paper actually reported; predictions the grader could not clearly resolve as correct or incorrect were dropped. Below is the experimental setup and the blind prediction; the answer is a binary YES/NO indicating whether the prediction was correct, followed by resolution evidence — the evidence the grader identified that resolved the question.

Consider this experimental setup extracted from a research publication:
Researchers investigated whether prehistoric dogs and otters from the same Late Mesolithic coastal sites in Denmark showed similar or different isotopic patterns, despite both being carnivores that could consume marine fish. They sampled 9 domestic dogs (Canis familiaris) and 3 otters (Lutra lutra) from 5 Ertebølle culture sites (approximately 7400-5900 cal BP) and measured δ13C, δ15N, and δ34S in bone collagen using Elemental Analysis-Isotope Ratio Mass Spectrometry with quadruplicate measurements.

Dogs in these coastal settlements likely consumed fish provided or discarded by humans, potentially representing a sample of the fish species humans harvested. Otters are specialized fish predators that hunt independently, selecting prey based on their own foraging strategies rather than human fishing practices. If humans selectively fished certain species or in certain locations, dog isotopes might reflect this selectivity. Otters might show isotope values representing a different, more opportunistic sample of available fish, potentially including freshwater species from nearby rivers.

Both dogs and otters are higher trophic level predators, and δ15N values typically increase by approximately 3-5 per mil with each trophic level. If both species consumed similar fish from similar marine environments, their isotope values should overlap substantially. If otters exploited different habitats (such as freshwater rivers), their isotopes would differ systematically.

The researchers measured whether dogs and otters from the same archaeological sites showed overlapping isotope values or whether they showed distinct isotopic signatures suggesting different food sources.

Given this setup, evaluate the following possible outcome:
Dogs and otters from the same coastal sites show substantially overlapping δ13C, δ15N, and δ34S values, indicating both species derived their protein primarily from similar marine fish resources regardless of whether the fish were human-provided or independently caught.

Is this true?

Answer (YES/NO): NO